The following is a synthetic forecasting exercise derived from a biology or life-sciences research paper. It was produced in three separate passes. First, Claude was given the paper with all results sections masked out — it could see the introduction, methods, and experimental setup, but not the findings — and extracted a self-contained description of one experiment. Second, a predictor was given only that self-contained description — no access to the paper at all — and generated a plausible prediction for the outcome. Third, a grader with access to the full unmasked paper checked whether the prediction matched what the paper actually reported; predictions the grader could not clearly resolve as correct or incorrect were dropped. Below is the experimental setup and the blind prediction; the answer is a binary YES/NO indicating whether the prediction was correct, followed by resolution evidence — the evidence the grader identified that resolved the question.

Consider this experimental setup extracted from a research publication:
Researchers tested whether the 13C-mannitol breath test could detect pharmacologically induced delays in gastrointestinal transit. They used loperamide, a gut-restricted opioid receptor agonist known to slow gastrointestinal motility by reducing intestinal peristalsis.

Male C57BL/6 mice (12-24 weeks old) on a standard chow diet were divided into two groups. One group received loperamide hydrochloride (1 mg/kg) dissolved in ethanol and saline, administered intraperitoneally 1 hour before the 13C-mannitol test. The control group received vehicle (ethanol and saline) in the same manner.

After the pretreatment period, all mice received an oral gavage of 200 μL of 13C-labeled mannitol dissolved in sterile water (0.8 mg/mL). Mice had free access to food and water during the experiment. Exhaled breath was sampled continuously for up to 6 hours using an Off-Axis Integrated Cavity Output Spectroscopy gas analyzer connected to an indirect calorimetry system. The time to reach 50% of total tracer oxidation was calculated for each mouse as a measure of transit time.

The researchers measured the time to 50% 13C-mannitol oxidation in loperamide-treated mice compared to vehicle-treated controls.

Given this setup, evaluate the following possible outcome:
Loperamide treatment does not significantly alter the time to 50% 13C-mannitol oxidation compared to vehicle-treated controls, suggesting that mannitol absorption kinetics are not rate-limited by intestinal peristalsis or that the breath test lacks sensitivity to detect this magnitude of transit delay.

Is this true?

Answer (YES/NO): NO